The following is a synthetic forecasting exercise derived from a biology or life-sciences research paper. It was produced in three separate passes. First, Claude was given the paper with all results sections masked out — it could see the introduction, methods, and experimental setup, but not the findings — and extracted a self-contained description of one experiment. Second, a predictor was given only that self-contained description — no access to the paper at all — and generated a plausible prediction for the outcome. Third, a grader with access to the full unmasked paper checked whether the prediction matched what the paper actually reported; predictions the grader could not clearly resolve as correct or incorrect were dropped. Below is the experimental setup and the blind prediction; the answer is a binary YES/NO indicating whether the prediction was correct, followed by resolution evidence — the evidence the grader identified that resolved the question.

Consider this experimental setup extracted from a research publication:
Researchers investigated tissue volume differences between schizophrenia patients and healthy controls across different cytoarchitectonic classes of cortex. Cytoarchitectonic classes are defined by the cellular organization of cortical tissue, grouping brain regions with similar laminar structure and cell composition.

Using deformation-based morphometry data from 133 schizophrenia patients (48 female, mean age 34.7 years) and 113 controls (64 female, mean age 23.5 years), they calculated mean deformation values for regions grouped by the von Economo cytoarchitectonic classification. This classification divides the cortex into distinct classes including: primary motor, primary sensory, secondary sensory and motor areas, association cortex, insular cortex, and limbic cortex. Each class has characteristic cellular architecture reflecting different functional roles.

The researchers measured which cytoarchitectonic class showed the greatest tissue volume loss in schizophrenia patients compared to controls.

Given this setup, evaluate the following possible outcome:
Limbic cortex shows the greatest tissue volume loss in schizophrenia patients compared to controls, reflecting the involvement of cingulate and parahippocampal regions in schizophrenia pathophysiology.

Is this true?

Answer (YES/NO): YES